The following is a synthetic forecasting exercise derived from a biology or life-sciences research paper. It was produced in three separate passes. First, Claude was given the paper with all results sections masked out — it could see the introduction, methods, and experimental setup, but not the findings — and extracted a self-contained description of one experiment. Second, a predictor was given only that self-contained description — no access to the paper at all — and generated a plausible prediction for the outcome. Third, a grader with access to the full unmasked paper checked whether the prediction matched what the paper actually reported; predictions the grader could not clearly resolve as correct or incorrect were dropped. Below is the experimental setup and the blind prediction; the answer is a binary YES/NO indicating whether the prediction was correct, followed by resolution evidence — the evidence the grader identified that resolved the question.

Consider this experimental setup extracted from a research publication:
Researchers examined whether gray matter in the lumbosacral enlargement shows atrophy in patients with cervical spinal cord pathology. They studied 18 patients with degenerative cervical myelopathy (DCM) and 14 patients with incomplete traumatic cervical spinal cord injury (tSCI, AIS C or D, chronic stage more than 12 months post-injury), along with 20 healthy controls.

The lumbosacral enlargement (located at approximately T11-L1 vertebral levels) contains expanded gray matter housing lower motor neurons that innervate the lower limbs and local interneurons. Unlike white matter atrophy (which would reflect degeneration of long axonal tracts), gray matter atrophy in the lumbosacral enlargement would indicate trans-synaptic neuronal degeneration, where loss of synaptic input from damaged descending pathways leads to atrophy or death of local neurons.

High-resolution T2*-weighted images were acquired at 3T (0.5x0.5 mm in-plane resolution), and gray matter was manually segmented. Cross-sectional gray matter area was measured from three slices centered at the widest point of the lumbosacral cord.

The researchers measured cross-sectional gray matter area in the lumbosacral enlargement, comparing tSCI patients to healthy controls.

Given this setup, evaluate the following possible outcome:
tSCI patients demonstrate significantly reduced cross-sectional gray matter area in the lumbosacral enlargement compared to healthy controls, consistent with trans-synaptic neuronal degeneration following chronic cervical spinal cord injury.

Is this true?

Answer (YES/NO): NO